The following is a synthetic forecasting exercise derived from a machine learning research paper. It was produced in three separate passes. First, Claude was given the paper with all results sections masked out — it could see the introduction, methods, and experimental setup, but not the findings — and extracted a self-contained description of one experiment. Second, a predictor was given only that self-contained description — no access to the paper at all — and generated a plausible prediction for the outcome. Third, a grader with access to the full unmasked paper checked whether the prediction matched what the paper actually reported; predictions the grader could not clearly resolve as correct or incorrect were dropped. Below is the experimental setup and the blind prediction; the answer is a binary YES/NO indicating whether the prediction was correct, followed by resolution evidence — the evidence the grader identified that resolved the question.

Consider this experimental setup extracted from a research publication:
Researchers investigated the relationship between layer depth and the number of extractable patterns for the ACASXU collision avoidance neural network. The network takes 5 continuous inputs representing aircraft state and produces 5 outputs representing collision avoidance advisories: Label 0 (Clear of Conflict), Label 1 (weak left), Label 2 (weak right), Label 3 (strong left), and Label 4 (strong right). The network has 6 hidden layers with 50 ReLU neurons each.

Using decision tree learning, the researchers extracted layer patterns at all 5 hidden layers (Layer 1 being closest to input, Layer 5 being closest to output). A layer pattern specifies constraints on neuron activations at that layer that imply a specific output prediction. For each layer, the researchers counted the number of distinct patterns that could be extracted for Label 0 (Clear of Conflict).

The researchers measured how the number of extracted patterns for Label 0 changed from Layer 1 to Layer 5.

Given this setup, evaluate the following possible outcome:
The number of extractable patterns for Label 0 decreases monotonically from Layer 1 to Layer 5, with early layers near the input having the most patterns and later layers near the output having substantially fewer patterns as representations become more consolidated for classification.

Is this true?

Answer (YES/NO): NO